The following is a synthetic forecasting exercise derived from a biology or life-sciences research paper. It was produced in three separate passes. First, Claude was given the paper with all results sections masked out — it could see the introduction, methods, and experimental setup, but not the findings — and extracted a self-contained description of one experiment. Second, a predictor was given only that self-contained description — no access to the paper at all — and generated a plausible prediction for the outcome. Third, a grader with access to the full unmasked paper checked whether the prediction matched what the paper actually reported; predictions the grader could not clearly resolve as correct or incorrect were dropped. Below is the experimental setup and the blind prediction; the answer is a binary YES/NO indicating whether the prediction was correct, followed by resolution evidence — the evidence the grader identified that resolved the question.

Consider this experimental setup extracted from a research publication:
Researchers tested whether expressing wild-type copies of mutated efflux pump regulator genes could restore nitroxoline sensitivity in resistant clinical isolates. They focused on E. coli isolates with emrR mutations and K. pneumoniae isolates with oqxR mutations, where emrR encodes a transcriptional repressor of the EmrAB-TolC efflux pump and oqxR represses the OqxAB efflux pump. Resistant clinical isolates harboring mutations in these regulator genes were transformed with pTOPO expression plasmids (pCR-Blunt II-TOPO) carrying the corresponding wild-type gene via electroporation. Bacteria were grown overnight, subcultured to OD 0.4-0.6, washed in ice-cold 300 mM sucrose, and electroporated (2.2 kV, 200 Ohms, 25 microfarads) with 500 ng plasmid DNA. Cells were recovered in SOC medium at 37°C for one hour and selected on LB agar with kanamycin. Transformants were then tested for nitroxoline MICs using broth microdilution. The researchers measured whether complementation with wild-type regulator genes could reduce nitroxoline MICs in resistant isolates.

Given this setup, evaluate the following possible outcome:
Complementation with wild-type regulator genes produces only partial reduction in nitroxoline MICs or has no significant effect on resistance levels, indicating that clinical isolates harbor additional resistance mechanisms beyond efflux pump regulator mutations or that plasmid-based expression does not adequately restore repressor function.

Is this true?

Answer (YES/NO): NO